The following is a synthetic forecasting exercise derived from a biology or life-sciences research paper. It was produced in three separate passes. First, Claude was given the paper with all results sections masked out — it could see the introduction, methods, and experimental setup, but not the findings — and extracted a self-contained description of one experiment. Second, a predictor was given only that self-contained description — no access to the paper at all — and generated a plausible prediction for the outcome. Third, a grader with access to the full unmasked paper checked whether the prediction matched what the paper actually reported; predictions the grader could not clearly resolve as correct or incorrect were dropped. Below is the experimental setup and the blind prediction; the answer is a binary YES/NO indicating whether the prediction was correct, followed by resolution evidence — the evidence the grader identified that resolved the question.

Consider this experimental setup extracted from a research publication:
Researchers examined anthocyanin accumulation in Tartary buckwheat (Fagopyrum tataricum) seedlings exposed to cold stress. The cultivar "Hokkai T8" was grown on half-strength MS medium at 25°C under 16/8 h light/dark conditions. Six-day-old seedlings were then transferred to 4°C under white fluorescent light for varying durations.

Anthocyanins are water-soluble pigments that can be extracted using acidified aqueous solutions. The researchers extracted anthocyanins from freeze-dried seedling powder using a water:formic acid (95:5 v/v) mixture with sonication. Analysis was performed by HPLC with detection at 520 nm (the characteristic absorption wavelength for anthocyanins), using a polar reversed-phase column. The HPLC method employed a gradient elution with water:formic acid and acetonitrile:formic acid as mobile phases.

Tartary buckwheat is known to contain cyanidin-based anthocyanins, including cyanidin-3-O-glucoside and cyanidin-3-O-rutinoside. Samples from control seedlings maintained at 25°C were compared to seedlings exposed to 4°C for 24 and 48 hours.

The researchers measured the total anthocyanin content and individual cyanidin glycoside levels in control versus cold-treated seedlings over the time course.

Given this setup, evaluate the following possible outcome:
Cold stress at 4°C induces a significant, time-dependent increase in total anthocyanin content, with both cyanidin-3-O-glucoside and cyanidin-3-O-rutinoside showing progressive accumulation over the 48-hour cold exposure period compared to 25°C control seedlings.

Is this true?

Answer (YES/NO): NO